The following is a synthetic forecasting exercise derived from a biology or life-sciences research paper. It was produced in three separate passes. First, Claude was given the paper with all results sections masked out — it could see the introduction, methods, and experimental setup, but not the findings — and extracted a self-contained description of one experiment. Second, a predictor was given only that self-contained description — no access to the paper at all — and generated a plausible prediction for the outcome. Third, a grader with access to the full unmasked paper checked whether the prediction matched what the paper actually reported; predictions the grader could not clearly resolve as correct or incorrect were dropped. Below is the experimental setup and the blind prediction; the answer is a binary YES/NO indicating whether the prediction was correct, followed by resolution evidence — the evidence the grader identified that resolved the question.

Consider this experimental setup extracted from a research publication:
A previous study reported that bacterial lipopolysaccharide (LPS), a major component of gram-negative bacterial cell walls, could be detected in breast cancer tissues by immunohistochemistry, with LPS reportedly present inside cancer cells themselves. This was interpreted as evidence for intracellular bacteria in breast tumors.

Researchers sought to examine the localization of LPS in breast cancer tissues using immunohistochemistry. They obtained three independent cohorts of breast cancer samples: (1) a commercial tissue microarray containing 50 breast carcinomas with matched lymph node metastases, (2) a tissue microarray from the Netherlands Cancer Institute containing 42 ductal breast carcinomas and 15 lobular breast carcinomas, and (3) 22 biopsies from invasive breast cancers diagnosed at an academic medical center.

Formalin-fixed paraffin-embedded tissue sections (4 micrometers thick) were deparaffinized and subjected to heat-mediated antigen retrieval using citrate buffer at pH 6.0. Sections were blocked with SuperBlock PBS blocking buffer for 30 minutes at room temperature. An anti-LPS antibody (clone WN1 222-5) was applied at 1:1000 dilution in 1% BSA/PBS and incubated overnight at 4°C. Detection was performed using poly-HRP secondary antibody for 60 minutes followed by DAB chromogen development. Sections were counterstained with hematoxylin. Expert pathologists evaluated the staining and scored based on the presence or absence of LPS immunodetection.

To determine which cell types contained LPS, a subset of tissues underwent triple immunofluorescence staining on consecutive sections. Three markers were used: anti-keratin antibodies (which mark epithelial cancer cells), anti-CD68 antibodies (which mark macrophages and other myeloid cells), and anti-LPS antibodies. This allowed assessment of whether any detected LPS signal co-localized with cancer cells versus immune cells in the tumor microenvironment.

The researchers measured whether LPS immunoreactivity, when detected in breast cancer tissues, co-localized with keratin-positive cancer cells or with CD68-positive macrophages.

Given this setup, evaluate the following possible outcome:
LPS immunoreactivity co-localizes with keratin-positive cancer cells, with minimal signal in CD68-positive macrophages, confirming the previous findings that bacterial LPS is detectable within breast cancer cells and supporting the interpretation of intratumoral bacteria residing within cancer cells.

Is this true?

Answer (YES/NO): NO